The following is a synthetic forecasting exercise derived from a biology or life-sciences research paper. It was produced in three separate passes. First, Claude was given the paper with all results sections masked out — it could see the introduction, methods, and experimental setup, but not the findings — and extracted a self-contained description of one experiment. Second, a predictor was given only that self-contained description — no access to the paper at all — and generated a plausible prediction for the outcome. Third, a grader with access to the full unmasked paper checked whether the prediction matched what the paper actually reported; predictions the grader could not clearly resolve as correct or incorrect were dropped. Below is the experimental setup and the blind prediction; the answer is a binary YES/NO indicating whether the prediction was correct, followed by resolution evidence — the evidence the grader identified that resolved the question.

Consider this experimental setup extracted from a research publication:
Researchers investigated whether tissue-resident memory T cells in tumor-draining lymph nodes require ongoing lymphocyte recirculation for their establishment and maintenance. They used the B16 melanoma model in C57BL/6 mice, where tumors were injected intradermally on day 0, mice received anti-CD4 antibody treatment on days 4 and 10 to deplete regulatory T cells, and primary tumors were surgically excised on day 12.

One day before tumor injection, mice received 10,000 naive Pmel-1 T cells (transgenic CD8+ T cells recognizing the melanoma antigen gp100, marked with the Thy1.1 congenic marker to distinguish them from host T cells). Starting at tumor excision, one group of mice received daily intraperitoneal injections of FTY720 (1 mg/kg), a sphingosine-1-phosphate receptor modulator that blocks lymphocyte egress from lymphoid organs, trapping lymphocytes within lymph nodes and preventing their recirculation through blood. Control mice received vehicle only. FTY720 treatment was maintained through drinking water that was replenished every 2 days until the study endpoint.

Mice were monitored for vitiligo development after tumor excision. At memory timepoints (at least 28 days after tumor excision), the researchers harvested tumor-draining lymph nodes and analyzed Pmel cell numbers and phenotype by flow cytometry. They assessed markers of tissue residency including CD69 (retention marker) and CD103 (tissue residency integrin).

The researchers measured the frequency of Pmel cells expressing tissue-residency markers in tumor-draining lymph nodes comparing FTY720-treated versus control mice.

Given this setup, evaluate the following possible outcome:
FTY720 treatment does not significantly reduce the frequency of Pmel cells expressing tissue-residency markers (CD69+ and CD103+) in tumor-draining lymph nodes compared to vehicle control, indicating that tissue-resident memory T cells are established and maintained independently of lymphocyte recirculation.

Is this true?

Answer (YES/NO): YES